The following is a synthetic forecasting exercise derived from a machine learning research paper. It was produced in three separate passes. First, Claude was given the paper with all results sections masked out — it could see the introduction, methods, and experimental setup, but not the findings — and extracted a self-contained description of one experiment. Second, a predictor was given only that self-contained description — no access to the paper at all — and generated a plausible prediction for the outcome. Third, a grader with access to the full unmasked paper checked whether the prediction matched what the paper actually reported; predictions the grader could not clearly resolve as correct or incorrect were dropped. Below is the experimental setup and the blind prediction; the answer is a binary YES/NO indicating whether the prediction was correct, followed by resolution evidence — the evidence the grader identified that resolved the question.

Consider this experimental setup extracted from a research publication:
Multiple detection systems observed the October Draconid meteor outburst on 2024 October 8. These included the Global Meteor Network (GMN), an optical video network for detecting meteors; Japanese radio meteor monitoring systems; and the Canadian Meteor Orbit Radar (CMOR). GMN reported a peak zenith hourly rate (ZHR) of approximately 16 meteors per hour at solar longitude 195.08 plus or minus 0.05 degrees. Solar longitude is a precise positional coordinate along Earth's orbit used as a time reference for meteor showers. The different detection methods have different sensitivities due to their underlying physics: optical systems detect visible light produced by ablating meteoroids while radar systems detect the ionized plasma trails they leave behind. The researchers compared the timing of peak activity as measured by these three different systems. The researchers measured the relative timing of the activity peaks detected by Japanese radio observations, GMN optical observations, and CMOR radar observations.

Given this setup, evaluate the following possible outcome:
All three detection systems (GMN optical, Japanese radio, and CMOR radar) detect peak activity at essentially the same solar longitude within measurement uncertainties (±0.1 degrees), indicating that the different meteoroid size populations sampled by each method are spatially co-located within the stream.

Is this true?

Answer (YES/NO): NO